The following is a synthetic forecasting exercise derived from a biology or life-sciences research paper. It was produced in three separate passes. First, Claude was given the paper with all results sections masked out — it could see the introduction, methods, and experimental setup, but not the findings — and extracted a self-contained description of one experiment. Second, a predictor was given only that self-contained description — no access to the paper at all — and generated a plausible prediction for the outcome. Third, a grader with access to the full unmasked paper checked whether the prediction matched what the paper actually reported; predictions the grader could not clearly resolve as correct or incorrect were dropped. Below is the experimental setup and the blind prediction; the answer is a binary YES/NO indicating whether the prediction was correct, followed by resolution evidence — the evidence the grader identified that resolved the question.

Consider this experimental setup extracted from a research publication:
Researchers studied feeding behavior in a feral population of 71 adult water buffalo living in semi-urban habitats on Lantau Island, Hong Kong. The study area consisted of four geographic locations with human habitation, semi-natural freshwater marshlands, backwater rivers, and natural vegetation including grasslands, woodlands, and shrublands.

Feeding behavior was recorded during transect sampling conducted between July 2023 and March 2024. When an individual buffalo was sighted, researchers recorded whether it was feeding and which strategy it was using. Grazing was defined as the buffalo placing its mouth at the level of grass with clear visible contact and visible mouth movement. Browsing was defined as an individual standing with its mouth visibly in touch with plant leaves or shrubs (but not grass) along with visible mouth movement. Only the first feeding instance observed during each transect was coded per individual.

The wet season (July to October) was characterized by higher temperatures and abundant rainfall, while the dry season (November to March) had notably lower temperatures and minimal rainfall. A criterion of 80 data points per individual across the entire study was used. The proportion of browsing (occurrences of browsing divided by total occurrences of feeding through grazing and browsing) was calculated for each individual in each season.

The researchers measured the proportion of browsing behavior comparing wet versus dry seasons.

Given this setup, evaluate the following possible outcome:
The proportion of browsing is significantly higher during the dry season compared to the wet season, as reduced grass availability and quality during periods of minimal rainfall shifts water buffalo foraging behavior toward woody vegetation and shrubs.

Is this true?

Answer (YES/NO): YES